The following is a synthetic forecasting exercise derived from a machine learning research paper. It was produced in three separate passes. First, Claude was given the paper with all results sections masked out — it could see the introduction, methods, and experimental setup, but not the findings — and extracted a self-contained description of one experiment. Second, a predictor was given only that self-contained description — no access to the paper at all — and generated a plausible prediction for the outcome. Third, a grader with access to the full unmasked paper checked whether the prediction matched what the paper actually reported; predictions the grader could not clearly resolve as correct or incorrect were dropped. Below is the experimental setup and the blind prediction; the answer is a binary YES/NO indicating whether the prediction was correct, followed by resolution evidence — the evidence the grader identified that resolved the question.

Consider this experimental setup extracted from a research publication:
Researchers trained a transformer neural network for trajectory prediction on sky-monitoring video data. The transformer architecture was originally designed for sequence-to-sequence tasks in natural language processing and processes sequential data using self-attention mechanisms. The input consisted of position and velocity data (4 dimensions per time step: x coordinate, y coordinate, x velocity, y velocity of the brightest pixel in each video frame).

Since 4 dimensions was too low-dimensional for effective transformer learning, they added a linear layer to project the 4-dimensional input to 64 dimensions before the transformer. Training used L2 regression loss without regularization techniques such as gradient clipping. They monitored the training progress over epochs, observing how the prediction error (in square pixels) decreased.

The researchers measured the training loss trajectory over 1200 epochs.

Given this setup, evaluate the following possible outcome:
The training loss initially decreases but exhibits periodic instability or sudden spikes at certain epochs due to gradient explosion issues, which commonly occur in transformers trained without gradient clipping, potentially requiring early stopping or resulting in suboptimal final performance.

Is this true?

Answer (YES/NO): NO